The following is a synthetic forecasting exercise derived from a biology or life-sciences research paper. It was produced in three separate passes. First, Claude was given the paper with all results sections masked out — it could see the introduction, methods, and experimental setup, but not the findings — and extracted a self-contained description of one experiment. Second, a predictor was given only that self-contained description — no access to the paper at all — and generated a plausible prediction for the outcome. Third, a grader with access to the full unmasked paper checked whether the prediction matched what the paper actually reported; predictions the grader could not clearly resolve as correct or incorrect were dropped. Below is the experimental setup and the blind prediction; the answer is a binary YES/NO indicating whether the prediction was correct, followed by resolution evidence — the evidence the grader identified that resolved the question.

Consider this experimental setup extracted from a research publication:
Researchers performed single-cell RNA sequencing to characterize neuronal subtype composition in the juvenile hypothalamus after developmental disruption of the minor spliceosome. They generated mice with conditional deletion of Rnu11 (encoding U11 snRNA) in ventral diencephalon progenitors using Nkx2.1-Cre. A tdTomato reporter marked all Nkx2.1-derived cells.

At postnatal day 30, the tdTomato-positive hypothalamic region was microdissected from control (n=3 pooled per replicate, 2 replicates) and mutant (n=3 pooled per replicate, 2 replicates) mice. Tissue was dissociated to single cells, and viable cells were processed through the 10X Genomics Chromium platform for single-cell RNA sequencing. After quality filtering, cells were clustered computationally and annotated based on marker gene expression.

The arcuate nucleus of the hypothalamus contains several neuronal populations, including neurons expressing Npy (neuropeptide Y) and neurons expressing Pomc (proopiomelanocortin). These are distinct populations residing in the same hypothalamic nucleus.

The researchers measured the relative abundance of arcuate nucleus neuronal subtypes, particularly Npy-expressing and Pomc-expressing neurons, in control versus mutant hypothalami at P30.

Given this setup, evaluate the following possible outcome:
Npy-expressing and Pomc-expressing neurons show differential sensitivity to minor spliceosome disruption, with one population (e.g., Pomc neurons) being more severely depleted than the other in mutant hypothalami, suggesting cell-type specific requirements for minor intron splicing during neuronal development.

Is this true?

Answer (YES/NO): NO